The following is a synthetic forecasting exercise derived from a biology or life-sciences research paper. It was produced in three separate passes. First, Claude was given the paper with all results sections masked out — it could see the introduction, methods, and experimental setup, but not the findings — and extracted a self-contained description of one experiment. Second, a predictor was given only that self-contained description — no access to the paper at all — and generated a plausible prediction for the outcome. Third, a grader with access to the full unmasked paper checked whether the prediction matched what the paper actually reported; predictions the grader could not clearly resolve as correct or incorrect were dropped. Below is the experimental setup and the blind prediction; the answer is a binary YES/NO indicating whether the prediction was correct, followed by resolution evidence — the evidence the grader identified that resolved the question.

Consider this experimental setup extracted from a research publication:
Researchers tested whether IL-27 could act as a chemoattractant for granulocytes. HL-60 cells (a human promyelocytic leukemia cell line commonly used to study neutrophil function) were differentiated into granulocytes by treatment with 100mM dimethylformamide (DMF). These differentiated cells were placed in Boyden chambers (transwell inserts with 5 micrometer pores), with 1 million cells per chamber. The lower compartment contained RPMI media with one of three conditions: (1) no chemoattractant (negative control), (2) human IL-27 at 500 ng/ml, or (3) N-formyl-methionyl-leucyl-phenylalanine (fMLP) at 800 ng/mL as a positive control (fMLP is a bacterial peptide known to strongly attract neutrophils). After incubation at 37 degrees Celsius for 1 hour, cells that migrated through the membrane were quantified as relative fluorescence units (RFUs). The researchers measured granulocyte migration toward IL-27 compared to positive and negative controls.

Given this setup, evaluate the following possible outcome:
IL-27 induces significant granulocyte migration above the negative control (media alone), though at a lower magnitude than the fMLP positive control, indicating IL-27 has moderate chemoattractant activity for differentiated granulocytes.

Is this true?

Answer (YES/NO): NO